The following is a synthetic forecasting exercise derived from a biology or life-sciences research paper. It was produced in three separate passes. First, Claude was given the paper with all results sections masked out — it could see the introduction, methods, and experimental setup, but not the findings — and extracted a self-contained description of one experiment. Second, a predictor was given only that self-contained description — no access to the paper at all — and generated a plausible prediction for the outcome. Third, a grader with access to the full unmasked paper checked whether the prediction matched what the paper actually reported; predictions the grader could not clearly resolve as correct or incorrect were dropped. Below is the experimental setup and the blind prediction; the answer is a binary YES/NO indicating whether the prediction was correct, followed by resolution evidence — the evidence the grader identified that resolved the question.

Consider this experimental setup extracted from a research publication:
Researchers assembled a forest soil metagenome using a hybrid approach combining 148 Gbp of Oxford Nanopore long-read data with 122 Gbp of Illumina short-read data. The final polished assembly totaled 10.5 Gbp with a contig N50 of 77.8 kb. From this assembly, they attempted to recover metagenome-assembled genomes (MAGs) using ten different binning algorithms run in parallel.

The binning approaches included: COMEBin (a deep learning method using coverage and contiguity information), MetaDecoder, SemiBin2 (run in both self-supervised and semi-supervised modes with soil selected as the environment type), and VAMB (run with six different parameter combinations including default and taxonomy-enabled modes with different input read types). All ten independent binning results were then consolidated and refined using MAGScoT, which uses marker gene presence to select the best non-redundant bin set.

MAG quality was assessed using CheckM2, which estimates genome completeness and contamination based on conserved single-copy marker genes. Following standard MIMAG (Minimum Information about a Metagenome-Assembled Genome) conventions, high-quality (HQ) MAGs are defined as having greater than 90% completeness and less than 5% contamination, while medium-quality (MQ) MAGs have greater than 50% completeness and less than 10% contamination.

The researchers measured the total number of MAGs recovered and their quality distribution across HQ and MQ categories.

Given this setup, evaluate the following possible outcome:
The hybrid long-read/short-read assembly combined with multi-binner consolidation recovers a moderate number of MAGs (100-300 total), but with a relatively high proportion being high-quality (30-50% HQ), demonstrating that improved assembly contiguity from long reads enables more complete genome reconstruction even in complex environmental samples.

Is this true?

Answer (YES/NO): NO